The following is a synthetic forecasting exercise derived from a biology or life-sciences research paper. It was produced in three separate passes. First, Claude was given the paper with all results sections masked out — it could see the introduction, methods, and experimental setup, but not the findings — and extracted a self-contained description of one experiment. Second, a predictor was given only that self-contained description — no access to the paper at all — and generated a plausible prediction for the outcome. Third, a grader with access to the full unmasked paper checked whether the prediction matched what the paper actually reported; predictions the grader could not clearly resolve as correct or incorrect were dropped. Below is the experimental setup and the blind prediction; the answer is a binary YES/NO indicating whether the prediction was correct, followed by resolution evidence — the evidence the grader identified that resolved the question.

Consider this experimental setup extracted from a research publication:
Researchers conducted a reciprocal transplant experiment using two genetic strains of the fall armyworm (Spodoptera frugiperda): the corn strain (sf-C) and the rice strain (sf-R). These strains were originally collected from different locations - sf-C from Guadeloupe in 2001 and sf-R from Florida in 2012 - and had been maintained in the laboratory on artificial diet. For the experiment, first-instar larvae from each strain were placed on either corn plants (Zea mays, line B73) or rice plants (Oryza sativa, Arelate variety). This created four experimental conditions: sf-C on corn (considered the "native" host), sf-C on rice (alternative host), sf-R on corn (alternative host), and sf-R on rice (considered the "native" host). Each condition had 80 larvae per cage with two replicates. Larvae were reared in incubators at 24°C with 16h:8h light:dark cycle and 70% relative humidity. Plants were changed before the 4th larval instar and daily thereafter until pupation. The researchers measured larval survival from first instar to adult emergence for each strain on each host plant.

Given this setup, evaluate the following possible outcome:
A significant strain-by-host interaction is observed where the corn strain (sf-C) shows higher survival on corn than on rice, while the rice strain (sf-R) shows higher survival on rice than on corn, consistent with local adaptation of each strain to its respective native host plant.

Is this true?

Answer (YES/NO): NO